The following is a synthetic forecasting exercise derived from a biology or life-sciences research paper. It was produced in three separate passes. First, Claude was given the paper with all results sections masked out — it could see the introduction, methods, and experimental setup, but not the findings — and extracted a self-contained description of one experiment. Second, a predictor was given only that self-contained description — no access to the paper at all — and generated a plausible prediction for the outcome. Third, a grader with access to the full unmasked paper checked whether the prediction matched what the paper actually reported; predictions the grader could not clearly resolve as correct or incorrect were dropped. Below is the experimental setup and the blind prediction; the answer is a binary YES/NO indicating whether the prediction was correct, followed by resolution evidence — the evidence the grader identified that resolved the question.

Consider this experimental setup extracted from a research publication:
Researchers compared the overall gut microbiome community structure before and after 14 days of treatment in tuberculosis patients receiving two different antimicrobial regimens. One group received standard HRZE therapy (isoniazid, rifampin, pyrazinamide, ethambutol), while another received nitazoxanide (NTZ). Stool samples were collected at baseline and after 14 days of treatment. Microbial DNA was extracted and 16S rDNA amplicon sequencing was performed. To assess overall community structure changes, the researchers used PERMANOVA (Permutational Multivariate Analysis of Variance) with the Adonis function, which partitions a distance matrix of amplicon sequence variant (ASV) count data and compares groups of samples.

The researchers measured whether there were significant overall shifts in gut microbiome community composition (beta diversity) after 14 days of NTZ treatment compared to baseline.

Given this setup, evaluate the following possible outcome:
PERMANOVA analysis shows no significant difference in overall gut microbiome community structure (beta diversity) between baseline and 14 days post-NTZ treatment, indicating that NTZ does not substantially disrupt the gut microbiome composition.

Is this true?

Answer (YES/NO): NO